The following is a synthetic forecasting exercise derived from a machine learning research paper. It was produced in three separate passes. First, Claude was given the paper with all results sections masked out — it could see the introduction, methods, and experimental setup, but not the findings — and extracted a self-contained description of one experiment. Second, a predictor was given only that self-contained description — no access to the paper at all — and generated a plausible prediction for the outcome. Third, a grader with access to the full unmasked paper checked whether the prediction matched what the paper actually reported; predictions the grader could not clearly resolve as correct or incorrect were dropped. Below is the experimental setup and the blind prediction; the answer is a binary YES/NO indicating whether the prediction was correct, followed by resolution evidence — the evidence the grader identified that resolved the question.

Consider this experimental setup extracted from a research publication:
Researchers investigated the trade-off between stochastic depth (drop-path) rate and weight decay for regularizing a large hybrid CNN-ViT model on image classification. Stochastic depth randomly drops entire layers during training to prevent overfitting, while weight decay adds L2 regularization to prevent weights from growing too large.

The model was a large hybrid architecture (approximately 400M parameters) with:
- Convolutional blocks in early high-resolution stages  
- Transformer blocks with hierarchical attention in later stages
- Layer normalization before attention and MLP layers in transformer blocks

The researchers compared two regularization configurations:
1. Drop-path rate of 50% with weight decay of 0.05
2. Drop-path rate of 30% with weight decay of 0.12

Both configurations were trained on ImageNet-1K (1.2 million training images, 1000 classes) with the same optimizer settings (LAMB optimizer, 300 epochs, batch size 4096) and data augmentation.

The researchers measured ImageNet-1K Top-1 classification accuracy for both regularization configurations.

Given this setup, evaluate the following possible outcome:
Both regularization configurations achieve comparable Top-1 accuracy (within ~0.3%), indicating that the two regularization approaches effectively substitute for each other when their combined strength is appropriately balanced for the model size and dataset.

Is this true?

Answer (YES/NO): NO